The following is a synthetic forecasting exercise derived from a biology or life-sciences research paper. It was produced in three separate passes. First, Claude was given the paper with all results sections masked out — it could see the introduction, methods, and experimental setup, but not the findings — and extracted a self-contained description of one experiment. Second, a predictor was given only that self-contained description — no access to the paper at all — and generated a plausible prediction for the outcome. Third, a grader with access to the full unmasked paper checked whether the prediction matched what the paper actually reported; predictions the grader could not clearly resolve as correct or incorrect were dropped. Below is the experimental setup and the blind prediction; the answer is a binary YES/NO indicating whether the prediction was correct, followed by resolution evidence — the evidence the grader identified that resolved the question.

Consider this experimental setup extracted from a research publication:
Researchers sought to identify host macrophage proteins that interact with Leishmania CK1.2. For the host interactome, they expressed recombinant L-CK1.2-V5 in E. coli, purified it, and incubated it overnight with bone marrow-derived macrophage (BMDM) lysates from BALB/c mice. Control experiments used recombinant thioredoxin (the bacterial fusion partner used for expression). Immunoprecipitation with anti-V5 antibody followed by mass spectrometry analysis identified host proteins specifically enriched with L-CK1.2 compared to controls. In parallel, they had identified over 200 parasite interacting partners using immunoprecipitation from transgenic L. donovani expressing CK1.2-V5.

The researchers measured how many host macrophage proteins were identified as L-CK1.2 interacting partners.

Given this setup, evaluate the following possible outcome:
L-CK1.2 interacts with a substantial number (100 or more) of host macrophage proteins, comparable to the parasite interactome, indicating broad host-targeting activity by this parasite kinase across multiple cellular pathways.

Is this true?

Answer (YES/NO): NO